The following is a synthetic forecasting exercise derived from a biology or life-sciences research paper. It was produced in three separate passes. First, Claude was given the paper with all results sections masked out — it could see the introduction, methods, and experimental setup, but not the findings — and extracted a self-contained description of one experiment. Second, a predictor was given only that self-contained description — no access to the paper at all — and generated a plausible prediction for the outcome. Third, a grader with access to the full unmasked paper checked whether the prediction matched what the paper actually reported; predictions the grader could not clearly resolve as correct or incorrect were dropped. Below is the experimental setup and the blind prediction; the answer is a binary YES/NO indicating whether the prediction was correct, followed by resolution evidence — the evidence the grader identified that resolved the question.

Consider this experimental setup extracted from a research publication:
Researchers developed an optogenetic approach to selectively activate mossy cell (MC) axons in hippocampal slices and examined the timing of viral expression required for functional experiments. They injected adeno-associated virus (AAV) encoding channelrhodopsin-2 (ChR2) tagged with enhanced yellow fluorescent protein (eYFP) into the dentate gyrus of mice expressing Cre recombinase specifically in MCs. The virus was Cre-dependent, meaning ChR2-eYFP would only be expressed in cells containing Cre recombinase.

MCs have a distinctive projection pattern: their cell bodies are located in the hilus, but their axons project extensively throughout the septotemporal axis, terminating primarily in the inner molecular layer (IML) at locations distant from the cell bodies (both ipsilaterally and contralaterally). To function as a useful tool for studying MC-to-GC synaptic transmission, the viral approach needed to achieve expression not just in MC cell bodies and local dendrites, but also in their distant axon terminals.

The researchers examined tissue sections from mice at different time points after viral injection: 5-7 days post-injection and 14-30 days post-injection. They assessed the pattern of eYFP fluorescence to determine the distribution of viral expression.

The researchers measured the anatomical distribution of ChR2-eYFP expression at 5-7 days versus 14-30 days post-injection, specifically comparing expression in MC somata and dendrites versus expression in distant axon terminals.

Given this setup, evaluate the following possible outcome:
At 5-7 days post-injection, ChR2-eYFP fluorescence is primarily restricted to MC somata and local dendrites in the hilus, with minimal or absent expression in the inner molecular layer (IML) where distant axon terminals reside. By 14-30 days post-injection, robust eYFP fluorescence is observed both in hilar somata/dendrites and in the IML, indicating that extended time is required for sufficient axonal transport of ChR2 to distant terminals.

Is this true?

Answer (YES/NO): YES